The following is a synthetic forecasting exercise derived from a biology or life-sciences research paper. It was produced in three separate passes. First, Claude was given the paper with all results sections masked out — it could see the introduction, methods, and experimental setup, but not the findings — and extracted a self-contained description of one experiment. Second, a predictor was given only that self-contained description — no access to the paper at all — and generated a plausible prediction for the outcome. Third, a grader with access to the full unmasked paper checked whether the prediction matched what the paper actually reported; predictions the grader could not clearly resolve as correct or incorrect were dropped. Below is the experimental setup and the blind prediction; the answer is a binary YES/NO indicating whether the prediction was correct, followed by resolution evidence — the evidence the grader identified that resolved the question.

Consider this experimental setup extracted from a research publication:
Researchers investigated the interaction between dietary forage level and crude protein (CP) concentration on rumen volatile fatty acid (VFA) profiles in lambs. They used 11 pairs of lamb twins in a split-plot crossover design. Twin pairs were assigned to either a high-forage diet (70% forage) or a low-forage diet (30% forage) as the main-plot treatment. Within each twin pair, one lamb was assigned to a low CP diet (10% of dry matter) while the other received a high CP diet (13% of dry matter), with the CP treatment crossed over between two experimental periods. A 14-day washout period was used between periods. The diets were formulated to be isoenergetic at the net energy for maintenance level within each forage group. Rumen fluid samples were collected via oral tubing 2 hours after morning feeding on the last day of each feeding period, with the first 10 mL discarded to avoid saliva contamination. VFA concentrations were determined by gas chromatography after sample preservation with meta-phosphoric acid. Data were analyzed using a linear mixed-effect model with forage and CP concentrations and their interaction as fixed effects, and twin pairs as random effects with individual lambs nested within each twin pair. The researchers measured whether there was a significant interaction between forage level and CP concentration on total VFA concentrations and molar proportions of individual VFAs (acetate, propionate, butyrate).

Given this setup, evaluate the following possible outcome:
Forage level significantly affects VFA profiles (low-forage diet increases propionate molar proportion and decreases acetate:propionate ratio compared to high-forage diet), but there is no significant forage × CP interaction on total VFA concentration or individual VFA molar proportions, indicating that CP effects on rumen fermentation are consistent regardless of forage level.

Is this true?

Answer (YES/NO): NO